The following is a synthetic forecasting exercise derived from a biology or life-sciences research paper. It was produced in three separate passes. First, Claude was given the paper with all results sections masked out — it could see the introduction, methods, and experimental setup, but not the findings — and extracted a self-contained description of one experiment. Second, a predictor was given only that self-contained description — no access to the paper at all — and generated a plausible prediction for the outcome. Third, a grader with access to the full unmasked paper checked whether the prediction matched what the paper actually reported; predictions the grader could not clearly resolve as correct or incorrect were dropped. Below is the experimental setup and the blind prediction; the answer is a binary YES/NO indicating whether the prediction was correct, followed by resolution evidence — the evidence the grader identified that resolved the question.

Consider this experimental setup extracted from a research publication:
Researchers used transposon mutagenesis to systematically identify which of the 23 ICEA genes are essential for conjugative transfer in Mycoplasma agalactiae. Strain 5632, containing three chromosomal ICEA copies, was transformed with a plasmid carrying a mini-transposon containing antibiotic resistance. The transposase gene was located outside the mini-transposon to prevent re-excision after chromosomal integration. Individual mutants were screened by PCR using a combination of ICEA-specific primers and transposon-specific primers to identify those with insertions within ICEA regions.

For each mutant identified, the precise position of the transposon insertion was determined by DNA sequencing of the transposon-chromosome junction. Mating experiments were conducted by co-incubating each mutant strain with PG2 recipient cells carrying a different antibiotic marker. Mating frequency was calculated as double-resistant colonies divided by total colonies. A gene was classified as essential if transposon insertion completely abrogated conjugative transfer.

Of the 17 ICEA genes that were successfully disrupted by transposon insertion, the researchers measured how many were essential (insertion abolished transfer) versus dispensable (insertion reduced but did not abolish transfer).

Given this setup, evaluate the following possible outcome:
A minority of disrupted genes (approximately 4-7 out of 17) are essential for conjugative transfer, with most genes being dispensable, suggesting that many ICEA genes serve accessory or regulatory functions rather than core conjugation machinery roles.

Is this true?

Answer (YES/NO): NO